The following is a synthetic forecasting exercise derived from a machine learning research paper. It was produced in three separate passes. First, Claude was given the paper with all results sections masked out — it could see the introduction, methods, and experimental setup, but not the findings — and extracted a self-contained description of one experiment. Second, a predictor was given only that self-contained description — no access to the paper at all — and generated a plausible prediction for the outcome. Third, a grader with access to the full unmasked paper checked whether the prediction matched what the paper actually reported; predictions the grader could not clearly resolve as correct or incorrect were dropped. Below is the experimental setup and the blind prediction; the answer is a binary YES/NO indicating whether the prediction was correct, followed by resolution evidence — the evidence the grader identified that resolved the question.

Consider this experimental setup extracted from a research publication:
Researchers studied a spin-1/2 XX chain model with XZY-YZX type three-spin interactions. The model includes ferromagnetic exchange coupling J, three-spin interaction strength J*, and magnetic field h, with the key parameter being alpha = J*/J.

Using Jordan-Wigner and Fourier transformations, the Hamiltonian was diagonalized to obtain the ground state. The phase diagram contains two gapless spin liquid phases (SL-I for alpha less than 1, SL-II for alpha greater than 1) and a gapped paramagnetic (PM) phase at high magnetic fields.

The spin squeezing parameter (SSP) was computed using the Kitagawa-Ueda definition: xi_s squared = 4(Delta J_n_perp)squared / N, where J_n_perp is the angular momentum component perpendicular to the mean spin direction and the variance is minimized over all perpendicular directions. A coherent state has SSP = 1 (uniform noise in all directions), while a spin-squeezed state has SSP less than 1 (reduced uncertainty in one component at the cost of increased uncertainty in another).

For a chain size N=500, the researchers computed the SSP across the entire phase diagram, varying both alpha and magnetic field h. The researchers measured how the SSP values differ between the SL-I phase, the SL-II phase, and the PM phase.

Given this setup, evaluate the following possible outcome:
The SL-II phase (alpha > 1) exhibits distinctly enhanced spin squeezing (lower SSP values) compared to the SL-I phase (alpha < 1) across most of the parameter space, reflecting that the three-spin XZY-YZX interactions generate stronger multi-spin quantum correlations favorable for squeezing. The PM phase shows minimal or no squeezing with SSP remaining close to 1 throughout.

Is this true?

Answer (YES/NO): NO